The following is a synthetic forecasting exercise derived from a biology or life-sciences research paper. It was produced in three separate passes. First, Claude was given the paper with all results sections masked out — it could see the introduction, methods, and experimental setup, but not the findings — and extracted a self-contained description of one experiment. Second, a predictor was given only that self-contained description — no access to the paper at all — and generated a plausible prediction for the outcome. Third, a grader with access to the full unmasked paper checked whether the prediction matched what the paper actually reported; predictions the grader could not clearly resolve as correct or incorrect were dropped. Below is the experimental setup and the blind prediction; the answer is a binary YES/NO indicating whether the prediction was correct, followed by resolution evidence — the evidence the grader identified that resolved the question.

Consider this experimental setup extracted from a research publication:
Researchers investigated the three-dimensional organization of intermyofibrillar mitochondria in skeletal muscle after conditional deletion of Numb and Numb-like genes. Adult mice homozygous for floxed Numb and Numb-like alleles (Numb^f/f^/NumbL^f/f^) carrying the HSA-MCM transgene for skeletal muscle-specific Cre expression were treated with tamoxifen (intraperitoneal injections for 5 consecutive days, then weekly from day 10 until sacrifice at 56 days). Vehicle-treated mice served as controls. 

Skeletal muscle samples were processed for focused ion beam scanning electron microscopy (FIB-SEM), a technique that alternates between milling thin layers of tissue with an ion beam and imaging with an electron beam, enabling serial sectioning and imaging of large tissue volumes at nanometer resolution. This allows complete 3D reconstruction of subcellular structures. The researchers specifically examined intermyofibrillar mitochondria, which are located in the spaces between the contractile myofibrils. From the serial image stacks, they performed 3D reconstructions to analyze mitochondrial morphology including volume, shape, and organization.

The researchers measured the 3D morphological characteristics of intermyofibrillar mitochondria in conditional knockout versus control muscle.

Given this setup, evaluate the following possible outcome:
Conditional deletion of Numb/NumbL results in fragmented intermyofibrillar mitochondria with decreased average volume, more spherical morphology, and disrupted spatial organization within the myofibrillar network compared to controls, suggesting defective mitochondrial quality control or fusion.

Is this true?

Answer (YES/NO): YES